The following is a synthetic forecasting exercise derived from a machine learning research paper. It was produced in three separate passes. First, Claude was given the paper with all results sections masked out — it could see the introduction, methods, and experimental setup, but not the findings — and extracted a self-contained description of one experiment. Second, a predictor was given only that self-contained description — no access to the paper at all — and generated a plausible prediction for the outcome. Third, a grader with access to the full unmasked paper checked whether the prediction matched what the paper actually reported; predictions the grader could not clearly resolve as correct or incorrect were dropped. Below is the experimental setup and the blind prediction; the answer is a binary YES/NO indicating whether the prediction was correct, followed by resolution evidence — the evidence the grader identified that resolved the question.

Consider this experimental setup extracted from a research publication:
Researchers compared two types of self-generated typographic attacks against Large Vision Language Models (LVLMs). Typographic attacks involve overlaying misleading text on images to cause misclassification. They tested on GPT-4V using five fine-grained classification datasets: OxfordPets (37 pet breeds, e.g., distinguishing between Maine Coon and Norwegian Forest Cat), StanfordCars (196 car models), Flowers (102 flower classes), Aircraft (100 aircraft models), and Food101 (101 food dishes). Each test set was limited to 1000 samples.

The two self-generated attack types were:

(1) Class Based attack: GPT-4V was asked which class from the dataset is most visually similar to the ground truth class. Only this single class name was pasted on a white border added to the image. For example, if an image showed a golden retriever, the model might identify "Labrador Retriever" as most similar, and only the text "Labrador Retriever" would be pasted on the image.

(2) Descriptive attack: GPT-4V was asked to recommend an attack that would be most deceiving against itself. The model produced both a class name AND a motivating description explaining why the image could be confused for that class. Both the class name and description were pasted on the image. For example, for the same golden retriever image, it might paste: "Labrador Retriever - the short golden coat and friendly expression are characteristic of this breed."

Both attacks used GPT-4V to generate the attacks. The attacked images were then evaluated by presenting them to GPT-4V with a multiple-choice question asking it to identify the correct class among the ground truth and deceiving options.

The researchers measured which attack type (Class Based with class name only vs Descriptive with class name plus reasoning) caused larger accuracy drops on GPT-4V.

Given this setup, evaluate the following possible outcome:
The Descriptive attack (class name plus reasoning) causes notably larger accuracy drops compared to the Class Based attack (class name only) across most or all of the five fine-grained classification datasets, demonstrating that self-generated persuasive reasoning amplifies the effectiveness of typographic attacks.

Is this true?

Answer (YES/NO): YES